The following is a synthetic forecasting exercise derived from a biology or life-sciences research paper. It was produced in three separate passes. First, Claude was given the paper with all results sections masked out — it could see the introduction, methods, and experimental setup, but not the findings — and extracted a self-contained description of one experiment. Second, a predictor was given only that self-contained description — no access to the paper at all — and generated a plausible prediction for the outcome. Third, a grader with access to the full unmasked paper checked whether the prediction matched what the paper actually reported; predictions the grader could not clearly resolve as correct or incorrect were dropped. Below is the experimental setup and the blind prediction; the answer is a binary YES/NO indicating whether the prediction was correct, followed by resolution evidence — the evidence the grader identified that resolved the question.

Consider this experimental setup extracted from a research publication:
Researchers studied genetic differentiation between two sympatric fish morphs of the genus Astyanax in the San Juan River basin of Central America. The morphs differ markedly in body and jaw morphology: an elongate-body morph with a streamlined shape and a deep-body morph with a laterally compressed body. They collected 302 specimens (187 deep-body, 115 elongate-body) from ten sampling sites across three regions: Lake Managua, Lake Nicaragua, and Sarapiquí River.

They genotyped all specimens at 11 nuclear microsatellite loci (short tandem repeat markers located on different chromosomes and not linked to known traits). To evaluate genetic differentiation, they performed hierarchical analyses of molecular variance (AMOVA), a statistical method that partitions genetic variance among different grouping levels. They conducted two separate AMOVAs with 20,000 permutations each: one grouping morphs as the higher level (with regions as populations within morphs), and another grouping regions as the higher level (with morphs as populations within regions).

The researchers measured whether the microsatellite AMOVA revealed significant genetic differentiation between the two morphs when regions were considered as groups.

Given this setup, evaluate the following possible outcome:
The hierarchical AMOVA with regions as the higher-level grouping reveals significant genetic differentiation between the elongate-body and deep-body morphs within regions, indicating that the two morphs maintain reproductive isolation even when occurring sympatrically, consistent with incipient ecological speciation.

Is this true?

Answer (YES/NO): NO